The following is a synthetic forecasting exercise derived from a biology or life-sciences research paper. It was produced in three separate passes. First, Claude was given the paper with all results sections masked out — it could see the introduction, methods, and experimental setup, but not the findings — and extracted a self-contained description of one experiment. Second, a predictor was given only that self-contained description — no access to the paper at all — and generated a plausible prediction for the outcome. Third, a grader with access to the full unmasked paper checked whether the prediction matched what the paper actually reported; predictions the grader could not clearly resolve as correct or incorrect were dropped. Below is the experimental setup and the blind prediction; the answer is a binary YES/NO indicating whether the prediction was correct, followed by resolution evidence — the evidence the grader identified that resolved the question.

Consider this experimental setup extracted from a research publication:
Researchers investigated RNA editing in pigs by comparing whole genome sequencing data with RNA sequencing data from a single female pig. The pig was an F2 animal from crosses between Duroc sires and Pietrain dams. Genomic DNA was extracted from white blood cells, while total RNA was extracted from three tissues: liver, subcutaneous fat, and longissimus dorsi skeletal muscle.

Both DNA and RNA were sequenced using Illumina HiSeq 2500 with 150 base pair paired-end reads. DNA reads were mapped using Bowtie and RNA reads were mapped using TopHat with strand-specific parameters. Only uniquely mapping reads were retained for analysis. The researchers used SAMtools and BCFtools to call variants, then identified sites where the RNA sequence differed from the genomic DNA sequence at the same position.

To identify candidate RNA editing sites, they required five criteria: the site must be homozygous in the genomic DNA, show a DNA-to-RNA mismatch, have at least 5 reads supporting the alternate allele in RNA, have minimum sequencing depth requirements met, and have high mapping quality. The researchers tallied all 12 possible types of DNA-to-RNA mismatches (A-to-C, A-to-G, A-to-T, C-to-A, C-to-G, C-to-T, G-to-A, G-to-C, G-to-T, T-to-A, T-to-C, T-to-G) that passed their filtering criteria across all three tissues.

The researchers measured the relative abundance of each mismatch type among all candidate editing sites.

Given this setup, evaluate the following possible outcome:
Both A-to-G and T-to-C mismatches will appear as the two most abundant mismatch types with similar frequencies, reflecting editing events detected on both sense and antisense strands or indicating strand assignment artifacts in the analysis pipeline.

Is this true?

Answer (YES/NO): NO